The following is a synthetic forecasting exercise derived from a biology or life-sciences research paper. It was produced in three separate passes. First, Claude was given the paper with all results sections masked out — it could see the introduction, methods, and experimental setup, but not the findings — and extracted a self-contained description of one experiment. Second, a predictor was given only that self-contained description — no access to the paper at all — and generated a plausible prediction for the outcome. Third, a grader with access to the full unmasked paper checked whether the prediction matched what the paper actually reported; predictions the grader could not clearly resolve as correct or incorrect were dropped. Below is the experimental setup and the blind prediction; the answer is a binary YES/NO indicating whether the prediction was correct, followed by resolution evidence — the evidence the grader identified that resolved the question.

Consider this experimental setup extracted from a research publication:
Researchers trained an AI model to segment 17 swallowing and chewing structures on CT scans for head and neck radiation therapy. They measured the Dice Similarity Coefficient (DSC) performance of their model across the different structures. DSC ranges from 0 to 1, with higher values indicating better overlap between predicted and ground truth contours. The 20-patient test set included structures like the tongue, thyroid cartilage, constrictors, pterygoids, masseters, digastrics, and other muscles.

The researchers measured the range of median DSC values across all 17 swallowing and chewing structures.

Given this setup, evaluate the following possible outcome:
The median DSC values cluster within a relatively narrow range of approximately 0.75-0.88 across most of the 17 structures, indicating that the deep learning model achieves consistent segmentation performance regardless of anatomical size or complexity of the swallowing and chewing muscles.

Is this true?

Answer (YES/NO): NO